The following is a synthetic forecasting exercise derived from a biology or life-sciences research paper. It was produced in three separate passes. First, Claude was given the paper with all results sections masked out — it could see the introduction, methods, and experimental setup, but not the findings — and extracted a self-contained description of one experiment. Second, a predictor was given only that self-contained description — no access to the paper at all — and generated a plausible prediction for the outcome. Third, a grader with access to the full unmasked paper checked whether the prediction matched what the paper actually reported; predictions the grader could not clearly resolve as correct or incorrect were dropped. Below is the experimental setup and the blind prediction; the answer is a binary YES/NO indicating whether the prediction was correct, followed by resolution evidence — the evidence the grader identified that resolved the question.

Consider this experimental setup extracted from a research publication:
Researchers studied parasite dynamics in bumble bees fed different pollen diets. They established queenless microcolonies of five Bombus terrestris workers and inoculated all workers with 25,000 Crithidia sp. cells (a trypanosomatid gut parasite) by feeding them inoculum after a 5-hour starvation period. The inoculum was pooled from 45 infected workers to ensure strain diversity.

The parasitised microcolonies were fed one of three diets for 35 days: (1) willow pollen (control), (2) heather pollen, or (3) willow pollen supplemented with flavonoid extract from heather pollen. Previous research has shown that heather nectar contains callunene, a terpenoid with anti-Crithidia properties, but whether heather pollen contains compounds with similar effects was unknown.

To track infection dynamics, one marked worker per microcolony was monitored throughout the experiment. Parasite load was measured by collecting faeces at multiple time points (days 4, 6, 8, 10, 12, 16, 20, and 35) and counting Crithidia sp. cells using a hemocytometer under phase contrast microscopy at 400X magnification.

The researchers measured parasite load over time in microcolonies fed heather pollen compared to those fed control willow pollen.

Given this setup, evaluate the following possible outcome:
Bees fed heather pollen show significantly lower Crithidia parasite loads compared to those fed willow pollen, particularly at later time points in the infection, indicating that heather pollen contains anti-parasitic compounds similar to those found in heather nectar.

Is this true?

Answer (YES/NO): NO